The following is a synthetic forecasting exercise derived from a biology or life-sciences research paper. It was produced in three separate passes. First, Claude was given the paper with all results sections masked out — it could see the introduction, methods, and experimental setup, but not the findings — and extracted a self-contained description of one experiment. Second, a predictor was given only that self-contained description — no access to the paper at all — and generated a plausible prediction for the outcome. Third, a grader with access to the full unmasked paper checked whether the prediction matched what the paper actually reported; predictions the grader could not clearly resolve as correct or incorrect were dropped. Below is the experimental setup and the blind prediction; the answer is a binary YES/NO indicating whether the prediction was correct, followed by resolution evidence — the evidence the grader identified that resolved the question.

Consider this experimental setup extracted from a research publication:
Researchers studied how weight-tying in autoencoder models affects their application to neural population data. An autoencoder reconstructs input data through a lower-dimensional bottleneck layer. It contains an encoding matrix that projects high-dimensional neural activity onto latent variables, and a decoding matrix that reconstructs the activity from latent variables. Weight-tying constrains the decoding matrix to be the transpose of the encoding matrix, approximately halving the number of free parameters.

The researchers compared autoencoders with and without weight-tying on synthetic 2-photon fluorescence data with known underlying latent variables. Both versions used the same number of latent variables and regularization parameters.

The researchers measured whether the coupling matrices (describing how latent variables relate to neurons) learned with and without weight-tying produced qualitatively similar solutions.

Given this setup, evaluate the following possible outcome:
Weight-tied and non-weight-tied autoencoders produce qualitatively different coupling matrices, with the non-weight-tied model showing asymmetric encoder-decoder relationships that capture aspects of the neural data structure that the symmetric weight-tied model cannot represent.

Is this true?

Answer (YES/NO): NO